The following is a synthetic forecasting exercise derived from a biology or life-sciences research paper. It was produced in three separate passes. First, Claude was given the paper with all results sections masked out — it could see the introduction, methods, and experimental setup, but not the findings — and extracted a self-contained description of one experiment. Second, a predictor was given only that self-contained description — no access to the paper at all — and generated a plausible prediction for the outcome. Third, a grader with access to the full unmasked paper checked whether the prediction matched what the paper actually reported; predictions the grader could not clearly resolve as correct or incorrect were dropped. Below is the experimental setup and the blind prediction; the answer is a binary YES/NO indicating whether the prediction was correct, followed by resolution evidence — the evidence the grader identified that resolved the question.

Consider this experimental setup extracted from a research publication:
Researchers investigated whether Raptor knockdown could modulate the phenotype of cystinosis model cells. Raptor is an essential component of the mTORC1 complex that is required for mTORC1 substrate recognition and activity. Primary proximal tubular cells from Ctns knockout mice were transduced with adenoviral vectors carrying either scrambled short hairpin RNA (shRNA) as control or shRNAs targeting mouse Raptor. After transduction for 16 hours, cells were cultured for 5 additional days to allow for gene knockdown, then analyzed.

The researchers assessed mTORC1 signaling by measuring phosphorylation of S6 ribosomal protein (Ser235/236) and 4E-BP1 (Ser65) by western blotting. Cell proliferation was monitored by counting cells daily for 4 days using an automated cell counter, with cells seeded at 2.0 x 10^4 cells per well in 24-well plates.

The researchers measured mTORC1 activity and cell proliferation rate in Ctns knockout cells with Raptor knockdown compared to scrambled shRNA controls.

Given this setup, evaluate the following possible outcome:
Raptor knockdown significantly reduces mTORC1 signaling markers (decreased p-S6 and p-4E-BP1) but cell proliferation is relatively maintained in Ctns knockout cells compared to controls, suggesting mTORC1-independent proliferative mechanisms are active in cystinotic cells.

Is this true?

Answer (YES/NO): NO